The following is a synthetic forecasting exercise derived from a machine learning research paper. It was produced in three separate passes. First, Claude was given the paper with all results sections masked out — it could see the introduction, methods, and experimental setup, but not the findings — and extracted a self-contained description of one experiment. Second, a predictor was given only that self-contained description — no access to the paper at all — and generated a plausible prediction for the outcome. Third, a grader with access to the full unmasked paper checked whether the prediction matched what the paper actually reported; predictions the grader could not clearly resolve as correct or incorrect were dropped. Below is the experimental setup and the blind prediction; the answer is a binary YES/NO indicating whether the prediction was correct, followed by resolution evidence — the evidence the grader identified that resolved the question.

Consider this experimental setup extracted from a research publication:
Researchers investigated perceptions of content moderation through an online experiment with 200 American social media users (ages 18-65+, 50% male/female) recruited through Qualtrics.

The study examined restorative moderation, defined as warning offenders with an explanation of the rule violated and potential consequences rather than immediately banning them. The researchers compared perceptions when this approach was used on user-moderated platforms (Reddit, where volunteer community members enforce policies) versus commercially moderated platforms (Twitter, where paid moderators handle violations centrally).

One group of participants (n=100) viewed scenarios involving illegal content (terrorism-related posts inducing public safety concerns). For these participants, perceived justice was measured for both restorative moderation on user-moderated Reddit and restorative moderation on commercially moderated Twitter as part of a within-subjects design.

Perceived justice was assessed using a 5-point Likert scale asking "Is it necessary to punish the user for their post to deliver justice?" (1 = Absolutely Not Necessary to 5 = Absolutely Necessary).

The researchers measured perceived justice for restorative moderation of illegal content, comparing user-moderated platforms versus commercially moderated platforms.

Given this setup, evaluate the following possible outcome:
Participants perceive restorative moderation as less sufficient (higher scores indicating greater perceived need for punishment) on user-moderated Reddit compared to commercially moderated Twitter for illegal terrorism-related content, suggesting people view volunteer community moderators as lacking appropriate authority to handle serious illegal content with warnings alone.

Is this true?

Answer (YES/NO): NO